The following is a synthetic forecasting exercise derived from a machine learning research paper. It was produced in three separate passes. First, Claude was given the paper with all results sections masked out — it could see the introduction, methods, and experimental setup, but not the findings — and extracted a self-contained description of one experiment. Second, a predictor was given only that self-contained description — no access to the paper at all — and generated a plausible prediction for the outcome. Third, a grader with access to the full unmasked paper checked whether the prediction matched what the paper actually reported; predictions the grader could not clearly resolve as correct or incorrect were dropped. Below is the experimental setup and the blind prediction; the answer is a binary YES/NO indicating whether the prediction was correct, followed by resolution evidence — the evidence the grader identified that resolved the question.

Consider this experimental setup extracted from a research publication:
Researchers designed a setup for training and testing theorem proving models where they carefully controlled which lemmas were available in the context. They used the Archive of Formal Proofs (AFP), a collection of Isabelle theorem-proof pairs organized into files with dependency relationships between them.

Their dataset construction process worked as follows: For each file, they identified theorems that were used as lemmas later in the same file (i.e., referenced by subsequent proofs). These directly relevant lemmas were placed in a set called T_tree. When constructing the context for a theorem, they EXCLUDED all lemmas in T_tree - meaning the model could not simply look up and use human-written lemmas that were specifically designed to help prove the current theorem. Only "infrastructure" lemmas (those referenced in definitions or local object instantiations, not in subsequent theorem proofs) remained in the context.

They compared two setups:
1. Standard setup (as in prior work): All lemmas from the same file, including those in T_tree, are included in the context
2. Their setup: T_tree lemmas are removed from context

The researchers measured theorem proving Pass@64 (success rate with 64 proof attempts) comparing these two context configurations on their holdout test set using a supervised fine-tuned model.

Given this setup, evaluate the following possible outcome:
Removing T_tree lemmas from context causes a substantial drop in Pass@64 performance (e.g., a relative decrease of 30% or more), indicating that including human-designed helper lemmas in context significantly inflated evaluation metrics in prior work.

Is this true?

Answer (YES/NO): NO